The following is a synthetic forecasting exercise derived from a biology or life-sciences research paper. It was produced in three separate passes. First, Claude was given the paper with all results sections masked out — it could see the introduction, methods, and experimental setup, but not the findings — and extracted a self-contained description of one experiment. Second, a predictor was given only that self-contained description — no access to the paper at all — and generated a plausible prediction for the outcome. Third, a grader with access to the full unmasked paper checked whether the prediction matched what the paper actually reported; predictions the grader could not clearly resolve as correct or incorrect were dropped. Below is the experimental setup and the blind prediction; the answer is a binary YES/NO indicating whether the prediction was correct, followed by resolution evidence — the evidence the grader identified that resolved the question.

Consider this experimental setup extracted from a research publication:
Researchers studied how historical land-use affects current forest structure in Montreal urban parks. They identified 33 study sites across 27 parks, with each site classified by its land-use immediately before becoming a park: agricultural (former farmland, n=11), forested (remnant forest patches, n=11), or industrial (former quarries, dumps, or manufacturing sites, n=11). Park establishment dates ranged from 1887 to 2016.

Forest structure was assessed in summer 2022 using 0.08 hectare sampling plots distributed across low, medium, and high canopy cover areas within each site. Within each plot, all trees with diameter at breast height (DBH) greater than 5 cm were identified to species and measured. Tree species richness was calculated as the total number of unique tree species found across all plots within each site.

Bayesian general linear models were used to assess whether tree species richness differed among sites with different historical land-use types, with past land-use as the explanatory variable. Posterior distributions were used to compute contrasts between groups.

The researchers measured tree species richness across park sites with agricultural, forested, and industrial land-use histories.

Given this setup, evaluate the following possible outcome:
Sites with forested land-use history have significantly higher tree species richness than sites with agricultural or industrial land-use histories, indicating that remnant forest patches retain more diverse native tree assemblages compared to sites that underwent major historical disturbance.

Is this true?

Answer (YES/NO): NO